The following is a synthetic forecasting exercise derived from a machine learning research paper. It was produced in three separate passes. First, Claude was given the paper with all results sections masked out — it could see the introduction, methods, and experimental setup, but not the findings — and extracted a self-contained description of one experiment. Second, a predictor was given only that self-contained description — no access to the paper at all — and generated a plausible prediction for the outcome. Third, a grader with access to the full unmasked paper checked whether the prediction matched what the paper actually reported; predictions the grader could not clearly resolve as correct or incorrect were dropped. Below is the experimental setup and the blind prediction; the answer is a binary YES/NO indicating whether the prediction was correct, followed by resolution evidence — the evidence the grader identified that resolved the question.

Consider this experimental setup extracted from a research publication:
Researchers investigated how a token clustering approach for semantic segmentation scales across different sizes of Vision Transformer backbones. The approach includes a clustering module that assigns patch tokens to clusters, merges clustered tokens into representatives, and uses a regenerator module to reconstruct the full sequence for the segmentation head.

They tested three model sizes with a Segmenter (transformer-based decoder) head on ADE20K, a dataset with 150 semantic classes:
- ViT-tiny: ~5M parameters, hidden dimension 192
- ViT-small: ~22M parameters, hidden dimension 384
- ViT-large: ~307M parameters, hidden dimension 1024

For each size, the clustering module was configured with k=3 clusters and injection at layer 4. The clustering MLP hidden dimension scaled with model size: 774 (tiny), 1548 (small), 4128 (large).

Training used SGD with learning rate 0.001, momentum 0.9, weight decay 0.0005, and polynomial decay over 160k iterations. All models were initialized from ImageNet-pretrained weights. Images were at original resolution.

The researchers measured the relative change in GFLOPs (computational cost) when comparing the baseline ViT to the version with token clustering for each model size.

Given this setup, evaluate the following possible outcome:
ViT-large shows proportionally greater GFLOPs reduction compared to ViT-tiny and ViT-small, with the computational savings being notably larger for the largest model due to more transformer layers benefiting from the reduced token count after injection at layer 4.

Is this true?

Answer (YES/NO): YES